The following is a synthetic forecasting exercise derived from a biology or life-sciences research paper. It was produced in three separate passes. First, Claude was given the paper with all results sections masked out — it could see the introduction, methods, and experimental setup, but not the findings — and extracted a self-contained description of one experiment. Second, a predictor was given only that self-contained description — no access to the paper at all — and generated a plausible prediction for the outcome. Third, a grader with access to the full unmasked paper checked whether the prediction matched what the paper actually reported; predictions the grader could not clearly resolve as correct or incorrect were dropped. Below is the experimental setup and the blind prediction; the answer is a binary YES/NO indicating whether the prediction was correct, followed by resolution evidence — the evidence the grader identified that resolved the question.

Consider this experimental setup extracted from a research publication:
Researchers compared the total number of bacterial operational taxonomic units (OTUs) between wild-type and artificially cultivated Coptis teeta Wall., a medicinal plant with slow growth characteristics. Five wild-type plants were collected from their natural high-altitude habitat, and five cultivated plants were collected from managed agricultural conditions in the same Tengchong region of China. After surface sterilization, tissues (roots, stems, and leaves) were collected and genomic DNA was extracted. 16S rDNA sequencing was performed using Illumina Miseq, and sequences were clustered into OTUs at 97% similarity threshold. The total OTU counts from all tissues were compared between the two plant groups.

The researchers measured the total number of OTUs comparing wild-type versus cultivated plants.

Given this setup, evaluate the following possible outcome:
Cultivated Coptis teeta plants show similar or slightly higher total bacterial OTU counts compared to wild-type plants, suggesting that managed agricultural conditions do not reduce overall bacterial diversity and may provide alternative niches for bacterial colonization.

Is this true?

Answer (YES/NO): YES